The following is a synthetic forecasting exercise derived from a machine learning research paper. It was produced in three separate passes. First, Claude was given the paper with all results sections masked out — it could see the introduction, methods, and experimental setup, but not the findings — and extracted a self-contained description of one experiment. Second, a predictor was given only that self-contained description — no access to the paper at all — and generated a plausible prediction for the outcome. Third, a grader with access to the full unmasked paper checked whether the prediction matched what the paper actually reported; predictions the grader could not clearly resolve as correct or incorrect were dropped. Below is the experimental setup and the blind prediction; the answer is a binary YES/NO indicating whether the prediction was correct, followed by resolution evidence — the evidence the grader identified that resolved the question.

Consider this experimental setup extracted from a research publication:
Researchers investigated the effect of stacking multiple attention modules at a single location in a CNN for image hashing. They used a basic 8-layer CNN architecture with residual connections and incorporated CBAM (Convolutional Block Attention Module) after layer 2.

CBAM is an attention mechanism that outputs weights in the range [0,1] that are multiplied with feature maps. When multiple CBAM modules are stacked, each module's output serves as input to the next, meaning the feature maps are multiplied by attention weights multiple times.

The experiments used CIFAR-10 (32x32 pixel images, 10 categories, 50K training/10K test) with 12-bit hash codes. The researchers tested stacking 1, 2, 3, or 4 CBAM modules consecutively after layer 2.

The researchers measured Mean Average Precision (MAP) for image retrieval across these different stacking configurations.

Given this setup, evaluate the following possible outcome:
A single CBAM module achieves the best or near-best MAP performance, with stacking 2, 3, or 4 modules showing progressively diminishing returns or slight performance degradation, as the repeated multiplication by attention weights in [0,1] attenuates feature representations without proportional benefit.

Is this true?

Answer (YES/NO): NO